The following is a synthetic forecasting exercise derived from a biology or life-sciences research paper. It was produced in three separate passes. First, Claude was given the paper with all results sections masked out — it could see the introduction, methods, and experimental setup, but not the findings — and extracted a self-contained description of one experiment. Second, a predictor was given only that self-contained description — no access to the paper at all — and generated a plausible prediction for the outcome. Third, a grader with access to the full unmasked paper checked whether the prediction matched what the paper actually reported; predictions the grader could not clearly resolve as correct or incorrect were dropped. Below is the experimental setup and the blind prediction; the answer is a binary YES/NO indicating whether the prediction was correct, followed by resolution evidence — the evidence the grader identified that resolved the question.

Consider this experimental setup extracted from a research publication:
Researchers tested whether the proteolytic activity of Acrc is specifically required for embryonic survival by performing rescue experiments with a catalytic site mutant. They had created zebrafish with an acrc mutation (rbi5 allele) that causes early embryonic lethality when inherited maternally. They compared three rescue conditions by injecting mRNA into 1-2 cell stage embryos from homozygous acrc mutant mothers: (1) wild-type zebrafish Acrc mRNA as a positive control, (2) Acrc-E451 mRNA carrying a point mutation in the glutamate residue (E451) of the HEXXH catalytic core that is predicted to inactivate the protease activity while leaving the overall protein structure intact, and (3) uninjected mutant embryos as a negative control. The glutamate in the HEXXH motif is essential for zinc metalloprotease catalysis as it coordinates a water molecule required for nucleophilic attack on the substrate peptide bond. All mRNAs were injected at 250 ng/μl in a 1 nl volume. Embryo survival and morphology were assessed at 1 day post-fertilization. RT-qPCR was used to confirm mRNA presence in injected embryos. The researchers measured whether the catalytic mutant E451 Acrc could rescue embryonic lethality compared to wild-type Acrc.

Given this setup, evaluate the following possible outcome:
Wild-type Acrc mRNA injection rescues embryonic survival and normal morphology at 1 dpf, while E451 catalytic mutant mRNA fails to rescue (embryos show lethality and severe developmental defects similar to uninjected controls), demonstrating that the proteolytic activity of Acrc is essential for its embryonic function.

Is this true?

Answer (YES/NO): YES